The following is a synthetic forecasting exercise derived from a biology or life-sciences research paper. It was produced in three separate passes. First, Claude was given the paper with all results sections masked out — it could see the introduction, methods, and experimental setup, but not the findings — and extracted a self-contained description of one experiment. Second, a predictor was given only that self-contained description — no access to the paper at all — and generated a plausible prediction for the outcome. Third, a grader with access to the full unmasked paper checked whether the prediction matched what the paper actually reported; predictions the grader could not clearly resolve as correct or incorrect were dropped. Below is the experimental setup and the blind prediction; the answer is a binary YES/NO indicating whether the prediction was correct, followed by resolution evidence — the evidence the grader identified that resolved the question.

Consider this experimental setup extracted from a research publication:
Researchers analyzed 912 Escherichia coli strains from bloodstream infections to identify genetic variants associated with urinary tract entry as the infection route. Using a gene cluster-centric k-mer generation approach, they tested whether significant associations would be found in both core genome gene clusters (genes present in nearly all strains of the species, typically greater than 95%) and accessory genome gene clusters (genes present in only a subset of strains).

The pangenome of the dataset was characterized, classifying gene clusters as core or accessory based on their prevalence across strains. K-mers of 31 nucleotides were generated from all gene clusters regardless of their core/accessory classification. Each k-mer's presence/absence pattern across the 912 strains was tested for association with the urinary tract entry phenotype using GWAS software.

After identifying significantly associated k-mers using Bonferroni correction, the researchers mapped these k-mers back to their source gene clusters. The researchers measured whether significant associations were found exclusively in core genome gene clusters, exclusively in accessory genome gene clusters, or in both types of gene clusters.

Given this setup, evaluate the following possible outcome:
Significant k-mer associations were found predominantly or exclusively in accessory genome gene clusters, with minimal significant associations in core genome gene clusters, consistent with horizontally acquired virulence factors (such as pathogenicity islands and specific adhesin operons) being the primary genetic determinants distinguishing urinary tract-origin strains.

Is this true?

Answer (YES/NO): YES